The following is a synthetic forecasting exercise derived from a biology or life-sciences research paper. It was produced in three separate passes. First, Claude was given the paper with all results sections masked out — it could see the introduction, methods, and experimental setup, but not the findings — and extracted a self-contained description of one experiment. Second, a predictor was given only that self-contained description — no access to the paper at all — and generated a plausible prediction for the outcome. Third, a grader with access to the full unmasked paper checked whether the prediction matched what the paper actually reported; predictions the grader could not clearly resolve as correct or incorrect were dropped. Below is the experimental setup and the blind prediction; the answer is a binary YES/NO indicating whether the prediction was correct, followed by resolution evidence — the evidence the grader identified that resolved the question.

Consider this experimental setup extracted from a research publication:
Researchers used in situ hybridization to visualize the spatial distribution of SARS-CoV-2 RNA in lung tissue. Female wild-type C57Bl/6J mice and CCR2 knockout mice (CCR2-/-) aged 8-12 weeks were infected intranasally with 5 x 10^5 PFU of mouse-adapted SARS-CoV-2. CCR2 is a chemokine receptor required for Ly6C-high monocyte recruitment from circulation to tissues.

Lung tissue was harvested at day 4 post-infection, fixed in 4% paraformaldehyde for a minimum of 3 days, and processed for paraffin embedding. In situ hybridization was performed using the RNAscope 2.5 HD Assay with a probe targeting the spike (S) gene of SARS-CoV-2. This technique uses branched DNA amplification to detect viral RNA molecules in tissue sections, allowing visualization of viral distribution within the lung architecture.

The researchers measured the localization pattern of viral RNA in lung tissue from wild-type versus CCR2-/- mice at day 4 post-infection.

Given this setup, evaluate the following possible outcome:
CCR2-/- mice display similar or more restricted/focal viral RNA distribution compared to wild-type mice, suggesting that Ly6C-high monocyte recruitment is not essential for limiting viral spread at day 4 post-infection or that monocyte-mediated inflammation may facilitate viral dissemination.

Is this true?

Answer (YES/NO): NO